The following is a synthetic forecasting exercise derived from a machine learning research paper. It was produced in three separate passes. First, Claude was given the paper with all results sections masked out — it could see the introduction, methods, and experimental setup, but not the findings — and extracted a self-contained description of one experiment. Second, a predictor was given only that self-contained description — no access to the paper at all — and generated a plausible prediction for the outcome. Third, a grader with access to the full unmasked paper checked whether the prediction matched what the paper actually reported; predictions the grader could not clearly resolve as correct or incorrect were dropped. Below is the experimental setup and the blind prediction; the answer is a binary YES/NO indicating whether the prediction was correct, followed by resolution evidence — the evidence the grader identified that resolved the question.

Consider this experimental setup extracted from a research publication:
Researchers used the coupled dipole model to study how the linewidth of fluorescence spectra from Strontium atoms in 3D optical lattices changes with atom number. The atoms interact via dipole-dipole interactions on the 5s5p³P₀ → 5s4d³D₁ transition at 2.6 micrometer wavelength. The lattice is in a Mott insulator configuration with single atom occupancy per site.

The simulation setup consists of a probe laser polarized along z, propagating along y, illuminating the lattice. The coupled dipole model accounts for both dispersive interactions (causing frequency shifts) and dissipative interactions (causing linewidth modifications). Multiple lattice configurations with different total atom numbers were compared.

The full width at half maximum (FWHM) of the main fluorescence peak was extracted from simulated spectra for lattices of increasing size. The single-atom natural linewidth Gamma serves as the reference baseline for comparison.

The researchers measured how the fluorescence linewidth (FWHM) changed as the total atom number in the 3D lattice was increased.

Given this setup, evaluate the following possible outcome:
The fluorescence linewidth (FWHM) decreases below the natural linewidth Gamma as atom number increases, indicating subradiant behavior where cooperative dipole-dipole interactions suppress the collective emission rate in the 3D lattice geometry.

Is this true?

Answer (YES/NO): NO